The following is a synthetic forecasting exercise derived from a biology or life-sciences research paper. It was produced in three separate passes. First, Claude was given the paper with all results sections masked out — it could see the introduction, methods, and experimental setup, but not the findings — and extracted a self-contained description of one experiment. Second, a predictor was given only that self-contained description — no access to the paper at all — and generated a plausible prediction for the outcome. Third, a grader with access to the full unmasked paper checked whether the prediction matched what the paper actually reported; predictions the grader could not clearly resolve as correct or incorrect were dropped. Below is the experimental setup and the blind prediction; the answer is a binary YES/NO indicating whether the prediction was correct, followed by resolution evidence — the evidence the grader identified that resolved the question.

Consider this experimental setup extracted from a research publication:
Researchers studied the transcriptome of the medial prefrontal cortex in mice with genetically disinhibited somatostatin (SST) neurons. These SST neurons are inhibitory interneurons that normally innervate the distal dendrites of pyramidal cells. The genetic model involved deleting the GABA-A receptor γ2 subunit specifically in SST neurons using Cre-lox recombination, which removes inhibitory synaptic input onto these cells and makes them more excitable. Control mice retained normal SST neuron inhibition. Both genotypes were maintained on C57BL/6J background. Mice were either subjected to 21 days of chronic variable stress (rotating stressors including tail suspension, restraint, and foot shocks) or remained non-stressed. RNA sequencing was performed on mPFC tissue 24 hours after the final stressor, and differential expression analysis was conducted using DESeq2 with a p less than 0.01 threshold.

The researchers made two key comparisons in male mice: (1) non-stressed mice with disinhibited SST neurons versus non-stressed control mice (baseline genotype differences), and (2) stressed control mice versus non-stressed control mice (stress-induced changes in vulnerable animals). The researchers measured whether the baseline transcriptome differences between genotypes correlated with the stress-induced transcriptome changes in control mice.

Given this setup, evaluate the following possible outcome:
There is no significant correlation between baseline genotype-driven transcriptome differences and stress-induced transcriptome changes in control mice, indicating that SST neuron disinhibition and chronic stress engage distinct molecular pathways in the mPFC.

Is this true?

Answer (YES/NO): NO